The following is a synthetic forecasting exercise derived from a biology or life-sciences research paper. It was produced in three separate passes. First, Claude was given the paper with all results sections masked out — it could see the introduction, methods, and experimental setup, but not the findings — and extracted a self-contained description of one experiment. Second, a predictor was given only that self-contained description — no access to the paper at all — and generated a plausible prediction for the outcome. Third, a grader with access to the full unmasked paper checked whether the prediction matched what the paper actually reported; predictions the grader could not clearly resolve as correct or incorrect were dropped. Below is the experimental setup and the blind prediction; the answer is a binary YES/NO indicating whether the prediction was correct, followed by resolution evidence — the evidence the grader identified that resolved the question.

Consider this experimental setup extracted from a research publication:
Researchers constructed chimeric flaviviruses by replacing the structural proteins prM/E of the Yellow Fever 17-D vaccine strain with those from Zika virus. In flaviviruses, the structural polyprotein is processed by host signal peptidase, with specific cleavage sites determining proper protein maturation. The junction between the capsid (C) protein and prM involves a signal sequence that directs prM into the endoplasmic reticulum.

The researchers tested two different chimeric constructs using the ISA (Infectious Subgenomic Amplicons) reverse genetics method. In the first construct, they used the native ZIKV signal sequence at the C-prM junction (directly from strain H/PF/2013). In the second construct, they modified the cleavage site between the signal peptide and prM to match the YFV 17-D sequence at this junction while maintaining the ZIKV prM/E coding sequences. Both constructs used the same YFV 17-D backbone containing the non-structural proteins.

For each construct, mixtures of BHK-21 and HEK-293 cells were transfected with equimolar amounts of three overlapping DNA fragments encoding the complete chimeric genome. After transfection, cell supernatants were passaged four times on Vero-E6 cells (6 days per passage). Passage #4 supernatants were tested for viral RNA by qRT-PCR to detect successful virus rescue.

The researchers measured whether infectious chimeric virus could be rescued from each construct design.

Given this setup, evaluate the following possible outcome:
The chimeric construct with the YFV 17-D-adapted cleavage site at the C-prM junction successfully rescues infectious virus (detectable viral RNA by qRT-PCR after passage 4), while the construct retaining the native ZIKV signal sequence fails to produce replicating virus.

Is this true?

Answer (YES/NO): NO